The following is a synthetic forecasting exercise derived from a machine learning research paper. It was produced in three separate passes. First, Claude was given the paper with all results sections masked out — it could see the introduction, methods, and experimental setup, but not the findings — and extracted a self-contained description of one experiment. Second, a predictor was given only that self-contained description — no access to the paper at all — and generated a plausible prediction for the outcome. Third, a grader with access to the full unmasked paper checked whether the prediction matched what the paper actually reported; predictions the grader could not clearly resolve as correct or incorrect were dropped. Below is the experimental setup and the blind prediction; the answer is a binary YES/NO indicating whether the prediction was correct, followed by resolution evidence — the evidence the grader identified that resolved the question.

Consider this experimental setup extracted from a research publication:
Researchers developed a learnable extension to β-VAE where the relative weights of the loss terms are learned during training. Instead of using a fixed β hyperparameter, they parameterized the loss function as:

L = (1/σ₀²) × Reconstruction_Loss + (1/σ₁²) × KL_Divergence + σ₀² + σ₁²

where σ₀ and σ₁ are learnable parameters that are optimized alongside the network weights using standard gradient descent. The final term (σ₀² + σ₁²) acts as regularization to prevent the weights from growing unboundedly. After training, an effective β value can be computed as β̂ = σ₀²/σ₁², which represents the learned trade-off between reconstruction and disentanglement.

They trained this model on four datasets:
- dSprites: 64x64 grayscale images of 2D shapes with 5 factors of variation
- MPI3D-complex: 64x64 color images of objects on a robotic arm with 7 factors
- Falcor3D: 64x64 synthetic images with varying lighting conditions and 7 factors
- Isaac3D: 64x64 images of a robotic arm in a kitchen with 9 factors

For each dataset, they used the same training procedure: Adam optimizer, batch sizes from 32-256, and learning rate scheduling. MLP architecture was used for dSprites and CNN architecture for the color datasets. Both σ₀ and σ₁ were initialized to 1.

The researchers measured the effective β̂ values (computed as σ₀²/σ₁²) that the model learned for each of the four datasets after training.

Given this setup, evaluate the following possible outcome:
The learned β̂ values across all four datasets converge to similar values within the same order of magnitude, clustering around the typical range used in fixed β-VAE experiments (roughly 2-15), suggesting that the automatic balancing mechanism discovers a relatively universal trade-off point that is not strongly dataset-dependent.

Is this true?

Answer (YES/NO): NO